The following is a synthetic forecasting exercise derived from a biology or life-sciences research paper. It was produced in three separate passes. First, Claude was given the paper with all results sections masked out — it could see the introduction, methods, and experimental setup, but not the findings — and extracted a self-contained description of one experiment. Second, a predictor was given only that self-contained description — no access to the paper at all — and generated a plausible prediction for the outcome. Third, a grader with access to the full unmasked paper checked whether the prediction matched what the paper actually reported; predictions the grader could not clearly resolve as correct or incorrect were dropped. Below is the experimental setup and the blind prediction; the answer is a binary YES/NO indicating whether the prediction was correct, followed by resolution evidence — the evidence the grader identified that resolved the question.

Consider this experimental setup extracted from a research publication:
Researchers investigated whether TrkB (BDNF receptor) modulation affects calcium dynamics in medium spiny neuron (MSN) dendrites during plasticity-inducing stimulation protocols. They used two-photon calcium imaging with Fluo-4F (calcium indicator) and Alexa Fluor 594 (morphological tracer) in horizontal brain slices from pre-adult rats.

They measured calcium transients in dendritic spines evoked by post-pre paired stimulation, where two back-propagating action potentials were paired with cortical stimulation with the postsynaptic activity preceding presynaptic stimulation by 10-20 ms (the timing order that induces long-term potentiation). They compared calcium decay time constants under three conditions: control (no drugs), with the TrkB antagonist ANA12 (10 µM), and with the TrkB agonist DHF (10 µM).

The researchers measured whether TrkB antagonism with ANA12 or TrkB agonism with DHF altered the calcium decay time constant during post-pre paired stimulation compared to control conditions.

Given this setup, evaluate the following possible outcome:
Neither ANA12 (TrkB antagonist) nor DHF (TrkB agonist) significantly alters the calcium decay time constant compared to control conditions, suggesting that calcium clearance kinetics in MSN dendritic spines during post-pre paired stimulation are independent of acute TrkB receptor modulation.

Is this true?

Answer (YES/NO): NO